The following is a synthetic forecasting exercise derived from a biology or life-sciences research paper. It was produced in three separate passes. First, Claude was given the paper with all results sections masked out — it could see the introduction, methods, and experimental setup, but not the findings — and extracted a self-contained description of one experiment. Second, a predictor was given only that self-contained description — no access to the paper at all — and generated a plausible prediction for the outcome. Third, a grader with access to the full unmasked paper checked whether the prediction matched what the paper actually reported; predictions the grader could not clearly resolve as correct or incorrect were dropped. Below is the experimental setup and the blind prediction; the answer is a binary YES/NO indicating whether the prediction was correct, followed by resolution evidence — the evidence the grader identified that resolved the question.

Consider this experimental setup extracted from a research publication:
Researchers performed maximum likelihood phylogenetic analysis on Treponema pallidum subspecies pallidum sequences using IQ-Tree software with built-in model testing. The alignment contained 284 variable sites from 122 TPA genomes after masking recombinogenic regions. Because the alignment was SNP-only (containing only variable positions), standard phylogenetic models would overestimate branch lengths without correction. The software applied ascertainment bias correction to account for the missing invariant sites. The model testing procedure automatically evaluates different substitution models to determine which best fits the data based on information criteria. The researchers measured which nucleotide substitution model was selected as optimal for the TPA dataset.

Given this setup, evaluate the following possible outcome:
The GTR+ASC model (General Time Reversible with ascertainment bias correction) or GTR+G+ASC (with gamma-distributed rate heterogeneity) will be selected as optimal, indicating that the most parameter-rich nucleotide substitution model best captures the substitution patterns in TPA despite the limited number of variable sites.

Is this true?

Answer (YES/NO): NO